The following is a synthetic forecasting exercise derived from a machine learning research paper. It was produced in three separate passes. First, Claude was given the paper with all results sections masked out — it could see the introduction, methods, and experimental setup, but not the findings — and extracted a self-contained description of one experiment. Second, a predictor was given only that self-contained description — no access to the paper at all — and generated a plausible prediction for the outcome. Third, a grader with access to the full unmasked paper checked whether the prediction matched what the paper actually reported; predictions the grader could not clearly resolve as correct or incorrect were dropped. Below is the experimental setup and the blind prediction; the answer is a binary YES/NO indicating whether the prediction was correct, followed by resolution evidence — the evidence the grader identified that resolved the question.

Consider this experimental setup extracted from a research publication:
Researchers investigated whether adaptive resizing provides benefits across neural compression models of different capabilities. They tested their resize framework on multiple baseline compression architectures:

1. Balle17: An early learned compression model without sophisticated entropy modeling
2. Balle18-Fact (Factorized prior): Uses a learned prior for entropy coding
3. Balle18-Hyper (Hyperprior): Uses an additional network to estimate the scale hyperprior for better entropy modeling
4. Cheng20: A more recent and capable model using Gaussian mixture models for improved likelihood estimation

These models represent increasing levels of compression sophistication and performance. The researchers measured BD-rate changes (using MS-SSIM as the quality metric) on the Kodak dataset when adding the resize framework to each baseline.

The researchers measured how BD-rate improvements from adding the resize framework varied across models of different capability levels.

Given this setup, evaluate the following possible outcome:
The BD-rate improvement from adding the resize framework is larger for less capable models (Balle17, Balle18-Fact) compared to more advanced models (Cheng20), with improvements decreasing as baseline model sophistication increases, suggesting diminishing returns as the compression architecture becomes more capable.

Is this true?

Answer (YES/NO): NO